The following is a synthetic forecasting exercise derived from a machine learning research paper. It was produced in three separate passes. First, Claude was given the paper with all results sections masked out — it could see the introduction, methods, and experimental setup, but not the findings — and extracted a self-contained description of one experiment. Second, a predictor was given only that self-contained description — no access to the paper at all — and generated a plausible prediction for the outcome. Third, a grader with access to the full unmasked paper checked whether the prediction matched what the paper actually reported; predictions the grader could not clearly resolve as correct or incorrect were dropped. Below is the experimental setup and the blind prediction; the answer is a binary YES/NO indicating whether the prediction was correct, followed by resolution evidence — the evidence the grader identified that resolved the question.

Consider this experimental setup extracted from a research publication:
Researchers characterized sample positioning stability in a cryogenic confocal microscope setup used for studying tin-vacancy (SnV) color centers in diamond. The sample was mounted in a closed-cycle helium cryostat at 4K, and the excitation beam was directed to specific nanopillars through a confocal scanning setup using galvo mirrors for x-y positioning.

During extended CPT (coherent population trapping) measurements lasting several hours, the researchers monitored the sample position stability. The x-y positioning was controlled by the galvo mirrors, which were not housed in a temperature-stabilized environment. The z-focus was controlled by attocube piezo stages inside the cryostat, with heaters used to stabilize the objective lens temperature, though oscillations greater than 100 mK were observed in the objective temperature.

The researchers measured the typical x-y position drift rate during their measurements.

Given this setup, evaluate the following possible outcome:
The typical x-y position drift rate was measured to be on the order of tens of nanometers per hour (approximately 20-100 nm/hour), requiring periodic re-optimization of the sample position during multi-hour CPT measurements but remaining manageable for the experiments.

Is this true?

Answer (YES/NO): YES